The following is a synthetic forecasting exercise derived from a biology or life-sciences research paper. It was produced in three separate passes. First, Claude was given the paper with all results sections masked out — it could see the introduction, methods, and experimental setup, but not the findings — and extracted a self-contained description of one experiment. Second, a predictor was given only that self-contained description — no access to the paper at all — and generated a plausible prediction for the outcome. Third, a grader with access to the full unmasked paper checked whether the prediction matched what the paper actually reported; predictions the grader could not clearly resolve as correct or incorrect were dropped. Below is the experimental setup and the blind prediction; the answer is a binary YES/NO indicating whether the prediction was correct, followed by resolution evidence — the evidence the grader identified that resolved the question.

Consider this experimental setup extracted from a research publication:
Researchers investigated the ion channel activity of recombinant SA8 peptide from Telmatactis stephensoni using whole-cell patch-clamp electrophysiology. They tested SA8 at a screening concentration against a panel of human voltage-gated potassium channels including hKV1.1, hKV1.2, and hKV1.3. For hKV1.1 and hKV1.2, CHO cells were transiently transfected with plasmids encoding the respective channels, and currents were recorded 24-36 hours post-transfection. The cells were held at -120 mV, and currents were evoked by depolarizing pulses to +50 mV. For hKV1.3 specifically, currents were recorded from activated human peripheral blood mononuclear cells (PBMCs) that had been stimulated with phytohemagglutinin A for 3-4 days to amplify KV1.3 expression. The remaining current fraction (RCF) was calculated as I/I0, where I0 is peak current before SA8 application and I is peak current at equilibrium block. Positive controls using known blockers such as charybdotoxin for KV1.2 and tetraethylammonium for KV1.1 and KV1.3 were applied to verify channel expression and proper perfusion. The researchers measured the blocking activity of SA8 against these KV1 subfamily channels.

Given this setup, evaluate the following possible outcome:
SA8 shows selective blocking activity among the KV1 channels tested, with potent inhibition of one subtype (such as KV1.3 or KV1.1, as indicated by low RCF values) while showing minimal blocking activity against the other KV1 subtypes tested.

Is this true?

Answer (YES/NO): NO